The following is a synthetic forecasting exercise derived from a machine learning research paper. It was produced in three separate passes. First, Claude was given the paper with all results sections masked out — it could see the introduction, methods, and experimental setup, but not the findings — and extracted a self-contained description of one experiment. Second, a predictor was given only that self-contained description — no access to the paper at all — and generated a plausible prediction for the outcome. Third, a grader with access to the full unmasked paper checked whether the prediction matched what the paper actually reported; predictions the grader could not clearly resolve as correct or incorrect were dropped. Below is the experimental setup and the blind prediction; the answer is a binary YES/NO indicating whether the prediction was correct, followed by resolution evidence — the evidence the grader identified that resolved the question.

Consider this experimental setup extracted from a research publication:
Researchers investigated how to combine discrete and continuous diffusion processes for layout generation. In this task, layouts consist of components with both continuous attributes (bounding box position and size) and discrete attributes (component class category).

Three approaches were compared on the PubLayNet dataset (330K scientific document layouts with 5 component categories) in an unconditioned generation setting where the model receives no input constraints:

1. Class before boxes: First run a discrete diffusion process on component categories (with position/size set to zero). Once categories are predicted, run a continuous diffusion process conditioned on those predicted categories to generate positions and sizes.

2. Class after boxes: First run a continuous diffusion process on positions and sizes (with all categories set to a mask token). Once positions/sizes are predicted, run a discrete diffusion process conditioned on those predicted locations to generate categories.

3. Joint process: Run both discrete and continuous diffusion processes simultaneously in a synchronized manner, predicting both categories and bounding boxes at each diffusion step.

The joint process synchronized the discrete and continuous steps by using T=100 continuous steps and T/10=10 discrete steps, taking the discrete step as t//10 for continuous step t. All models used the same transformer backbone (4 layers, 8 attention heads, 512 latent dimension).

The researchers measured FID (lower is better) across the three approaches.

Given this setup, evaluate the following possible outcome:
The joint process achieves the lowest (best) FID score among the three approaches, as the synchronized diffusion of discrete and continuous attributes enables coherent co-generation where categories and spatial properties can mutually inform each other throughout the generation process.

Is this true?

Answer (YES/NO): YES